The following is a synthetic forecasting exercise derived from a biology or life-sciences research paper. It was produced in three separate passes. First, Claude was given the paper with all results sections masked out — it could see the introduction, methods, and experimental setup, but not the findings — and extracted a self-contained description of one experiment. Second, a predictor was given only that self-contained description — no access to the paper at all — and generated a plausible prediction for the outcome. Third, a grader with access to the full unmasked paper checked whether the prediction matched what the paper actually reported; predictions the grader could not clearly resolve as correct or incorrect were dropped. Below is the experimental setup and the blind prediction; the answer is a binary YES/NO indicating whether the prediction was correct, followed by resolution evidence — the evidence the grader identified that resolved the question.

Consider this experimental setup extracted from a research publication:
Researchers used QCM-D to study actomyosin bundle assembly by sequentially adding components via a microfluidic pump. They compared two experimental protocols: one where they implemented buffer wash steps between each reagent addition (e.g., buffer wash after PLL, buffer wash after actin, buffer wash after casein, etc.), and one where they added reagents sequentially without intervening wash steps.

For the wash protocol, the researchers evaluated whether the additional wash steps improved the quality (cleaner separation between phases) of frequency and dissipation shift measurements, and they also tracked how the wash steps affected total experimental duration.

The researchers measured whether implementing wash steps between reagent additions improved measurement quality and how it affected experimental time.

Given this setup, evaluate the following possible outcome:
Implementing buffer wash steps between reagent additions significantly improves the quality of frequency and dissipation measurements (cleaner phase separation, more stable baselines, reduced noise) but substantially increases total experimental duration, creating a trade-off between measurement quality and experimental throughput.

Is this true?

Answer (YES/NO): NO